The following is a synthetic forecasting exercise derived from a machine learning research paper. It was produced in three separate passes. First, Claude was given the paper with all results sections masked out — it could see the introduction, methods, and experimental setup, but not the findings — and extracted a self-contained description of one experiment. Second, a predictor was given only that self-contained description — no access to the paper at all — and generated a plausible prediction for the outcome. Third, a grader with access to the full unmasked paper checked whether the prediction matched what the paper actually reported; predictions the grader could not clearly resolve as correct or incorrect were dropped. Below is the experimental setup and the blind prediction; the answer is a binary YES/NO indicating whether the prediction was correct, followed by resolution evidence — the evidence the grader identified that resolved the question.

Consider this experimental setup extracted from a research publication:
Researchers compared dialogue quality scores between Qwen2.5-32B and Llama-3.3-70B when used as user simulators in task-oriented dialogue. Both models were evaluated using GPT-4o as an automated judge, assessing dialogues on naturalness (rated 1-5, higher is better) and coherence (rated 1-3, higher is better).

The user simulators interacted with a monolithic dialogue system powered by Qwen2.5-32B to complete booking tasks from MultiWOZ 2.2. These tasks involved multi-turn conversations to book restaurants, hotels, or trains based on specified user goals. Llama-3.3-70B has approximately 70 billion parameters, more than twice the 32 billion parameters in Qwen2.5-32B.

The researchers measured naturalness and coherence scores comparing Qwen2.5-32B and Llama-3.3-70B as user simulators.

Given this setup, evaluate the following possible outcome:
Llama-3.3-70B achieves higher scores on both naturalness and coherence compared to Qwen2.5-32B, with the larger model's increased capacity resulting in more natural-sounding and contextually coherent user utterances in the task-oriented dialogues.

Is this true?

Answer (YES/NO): NO